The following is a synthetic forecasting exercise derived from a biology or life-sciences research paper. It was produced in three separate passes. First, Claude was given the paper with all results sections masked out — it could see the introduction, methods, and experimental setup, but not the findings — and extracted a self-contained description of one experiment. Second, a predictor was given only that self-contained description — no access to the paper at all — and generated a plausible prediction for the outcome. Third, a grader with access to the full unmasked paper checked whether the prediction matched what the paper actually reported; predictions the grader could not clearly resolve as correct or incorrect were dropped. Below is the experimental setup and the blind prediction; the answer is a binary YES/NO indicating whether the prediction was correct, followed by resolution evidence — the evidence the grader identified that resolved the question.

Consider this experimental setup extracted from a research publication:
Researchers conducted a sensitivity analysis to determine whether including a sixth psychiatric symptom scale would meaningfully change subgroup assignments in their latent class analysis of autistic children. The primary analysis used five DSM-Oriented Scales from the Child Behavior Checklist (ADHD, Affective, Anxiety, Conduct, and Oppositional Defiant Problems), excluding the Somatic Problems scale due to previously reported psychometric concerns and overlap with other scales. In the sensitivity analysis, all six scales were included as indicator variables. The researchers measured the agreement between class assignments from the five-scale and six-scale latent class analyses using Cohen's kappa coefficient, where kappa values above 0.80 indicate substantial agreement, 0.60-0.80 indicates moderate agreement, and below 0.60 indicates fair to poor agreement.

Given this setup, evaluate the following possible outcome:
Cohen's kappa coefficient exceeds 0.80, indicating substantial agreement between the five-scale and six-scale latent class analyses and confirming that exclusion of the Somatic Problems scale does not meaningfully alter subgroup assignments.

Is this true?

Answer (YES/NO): YES